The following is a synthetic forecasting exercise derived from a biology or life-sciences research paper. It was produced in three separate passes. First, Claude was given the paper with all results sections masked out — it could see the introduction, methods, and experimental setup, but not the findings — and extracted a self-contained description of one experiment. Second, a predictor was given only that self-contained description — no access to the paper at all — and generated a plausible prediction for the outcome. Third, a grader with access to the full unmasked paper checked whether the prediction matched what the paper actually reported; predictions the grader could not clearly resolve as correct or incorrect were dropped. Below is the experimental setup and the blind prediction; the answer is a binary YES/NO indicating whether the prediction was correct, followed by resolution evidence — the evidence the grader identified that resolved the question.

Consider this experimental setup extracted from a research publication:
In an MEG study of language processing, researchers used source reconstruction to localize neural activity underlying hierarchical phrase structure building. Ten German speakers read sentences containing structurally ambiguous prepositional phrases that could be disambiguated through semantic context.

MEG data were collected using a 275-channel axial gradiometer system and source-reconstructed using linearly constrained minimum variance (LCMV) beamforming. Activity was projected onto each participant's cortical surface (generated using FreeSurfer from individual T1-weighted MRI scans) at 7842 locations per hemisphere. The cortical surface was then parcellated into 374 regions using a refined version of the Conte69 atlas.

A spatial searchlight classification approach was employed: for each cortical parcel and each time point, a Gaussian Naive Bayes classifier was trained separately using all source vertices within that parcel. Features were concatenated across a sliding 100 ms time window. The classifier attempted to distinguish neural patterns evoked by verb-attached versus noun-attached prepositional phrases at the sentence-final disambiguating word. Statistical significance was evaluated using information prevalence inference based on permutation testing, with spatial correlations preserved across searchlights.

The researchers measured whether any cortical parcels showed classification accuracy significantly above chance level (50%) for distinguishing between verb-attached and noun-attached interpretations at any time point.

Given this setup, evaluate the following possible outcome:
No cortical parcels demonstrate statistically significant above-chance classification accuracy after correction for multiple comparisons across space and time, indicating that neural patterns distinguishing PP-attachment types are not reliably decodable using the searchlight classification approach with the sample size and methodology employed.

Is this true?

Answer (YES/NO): YES